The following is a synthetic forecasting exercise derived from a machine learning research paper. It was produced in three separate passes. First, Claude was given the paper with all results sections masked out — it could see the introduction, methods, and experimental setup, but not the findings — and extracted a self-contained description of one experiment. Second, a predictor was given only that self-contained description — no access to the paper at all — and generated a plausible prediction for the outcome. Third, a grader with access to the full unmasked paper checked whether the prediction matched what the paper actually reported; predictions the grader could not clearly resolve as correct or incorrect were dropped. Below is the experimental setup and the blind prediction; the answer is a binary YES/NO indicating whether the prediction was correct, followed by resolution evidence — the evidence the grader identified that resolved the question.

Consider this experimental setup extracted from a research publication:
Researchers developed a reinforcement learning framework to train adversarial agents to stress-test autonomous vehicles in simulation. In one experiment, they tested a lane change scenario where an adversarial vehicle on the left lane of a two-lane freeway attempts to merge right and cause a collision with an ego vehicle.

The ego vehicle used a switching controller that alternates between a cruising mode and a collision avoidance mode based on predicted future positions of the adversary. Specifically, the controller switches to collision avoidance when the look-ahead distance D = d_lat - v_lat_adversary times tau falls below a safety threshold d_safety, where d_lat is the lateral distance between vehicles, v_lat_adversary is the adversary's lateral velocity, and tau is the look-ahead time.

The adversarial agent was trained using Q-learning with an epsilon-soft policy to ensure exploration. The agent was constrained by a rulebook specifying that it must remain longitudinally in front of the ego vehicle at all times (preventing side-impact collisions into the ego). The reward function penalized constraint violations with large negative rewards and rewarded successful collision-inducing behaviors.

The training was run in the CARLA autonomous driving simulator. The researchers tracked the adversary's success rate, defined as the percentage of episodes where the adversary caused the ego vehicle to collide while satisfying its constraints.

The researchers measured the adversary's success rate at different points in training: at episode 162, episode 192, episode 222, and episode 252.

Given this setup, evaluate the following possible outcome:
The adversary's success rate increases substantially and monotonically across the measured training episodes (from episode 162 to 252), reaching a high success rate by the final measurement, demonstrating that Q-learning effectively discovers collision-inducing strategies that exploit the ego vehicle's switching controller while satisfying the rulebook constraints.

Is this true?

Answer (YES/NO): NO